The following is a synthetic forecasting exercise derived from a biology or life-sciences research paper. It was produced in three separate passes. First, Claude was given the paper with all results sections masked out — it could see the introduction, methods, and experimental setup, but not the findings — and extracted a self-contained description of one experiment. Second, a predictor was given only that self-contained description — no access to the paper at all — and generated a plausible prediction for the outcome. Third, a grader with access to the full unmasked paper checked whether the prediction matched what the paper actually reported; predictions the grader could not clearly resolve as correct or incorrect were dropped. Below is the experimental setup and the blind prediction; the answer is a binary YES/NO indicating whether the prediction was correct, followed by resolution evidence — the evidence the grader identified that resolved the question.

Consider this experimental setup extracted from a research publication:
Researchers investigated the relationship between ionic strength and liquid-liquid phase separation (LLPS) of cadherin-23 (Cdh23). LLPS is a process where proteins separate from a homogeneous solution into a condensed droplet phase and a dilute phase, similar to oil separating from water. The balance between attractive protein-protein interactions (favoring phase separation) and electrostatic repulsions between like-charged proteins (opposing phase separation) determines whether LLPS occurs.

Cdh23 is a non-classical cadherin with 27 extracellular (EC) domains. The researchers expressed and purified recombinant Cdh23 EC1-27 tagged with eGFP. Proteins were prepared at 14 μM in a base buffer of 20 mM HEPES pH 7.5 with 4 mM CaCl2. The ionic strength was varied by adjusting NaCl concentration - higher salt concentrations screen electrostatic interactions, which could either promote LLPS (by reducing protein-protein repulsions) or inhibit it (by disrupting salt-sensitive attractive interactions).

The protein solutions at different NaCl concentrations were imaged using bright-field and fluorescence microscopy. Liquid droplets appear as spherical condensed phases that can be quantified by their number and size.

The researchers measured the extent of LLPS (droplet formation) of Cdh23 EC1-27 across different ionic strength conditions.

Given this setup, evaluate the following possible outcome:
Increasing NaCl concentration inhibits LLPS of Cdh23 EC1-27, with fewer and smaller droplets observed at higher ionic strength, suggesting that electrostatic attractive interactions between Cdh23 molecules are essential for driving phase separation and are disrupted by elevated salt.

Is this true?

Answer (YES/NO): NO